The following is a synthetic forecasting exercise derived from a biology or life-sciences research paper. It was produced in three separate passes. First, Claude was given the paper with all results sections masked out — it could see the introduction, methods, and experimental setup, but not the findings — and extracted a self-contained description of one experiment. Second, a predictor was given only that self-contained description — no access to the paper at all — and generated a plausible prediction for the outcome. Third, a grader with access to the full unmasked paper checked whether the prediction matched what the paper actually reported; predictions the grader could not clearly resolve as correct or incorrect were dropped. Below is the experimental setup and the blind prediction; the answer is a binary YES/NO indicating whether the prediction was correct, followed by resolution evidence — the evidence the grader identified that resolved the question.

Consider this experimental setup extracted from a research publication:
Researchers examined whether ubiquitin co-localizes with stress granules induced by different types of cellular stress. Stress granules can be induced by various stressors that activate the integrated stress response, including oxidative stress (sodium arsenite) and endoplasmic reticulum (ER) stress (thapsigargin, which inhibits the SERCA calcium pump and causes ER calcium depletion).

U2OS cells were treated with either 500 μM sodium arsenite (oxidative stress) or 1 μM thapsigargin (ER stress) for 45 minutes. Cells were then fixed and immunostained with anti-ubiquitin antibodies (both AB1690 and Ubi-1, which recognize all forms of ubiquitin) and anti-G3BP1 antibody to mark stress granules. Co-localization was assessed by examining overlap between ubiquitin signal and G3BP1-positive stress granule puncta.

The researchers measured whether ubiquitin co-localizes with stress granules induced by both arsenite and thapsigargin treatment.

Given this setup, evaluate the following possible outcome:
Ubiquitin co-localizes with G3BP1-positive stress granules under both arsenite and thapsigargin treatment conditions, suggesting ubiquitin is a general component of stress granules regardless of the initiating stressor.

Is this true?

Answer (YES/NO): YES